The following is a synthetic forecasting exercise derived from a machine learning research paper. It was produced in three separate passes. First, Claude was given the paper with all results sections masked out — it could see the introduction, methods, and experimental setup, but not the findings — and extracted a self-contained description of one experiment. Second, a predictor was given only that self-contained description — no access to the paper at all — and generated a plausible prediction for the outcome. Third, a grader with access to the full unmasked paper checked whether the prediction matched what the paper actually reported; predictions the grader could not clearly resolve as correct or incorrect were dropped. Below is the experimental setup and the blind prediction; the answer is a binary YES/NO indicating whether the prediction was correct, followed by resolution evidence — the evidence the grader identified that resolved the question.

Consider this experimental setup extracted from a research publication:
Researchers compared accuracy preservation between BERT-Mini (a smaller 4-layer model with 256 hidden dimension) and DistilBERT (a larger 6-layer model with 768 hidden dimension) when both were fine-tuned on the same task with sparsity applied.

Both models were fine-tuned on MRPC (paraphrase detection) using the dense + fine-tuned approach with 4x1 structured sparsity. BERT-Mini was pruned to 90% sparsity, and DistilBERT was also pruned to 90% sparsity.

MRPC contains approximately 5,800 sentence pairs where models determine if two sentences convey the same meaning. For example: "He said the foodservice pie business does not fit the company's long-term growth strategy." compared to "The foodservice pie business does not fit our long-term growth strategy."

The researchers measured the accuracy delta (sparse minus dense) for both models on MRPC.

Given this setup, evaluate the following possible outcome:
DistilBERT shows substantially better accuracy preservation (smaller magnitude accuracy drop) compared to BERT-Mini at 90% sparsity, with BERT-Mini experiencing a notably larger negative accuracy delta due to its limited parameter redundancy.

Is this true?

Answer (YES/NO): NO